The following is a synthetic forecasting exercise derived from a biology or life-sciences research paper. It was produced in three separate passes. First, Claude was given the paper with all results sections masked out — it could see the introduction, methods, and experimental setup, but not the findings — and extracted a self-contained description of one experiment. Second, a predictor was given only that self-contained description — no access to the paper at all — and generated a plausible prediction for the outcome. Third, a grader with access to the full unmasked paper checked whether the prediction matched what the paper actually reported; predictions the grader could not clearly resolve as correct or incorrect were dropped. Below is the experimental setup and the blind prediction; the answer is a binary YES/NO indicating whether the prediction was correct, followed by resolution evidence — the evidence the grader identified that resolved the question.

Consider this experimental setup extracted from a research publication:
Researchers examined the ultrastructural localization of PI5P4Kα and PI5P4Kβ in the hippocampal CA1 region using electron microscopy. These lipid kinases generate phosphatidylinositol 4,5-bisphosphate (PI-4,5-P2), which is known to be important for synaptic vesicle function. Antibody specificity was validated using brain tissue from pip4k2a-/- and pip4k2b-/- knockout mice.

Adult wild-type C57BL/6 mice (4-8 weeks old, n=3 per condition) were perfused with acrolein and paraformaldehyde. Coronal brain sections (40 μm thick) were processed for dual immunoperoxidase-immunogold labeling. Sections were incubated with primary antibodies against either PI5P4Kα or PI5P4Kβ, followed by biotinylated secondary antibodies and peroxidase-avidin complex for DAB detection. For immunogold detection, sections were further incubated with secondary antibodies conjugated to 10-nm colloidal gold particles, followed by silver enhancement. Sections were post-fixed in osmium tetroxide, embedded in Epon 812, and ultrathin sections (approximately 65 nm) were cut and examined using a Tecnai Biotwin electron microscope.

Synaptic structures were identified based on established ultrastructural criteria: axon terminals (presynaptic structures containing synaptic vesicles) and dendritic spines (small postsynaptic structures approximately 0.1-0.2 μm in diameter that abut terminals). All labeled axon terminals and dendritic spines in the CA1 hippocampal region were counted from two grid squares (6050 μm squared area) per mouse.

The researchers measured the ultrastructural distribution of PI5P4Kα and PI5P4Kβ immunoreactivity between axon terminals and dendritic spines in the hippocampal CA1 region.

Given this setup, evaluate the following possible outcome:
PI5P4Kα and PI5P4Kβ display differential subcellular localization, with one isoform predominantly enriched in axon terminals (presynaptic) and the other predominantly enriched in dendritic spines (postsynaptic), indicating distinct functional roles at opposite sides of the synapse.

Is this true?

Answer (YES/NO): NO